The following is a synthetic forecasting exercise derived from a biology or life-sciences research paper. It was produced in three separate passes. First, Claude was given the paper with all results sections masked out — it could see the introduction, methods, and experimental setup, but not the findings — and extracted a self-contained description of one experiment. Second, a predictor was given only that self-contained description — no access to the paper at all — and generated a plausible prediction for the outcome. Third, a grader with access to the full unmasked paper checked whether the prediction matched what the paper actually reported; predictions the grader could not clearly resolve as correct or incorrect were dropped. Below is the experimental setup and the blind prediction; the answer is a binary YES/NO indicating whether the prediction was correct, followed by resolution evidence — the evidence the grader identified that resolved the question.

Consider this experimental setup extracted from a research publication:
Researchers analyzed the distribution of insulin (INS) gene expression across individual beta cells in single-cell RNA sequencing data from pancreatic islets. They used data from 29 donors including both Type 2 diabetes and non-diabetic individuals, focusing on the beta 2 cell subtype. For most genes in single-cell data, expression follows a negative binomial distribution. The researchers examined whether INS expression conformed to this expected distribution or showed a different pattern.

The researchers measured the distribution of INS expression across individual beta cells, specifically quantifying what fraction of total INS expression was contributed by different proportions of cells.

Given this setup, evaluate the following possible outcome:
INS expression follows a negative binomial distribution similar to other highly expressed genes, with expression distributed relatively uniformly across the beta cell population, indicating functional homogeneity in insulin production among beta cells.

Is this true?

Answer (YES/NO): NO